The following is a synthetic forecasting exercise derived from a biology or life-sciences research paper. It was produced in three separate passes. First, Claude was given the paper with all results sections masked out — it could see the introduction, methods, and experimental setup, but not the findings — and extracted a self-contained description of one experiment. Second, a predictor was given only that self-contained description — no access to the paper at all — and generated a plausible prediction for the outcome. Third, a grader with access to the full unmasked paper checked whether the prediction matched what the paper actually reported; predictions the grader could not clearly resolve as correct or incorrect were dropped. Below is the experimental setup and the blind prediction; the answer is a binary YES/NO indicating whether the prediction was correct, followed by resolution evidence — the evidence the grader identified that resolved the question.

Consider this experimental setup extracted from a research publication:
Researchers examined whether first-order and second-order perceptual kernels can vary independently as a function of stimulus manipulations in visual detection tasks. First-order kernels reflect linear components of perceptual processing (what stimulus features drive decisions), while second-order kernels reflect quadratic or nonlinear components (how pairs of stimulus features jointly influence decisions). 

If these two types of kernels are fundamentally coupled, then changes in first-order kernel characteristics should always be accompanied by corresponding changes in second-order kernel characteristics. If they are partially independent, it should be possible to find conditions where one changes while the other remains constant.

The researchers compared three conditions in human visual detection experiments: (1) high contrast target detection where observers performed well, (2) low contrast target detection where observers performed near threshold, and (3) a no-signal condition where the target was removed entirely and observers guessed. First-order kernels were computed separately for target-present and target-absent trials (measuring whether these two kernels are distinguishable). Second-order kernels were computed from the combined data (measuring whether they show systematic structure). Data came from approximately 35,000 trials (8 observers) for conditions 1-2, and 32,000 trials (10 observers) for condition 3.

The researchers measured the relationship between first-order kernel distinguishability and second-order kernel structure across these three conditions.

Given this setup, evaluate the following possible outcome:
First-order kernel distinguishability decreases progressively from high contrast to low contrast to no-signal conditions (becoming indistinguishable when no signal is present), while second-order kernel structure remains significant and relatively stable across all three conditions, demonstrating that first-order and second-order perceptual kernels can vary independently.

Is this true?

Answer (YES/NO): NO